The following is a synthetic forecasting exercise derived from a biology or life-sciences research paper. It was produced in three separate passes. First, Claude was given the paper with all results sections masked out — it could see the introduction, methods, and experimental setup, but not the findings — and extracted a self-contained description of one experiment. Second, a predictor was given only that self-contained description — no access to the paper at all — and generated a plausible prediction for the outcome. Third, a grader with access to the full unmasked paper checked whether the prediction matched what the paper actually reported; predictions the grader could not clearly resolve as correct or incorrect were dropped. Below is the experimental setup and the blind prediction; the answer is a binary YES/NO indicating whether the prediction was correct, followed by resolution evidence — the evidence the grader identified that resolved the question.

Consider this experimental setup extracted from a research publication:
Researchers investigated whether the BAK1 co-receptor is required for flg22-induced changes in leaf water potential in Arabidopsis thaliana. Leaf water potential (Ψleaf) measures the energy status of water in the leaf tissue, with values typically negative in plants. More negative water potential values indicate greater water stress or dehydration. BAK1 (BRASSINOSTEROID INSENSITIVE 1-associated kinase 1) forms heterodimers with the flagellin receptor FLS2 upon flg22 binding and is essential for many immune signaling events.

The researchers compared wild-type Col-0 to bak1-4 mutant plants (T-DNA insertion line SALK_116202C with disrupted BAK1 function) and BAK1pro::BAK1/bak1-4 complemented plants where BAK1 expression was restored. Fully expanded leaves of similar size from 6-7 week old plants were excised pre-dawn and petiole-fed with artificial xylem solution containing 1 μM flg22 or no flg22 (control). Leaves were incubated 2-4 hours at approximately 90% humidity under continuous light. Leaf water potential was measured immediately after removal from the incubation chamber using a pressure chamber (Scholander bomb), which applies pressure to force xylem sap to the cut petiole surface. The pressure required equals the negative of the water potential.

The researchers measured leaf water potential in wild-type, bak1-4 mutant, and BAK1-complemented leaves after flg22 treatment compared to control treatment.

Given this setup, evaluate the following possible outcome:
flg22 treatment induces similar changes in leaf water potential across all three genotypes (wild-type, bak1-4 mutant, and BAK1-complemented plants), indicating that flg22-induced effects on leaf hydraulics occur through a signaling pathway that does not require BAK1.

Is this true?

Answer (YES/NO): NO